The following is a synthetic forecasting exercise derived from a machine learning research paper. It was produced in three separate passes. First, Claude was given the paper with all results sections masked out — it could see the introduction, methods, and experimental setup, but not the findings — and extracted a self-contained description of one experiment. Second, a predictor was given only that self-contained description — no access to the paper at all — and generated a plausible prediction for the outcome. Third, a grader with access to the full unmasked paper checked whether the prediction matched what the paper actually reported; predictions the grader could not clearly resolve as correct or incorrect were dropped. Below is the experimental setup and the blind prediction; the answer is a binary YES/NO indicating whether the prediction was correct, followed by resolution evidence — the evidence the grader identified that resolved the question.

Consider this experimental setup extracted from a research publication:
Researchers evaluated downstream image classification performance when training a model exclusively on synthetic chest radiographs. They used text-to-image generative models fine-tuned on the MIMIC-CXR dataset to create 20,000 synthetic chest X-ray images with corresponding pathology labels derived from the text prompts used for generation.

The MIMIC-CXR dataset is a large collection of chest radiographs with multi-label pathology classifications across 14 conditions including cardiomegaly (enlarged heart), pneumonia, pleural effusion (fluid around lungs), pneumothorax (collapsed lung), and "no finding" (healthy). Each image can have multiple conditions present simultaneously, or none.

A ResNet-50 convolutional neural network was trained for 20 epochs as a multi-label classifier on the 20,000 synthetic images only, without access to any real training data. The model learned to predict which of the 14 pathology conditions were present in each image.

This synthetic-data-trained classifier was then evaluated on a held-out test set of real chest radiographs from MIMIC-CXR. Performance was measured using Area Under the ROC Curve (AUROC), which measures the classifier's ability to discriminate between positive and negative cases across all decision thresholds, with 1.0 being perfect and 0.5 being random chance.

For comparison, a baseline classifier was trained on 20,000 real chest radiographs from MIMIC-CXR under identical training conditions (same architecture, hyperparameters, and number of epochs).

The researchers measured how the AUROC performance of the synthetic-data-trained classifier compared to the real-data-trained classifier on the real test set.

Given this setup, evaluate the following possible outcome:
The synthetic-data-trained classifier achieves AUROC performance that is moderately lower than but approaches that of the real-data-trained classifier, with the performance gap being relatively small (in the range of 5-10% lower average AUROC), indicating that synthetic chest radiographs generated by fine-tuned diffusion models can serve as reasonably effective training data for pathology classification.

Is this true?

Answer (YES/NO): NO